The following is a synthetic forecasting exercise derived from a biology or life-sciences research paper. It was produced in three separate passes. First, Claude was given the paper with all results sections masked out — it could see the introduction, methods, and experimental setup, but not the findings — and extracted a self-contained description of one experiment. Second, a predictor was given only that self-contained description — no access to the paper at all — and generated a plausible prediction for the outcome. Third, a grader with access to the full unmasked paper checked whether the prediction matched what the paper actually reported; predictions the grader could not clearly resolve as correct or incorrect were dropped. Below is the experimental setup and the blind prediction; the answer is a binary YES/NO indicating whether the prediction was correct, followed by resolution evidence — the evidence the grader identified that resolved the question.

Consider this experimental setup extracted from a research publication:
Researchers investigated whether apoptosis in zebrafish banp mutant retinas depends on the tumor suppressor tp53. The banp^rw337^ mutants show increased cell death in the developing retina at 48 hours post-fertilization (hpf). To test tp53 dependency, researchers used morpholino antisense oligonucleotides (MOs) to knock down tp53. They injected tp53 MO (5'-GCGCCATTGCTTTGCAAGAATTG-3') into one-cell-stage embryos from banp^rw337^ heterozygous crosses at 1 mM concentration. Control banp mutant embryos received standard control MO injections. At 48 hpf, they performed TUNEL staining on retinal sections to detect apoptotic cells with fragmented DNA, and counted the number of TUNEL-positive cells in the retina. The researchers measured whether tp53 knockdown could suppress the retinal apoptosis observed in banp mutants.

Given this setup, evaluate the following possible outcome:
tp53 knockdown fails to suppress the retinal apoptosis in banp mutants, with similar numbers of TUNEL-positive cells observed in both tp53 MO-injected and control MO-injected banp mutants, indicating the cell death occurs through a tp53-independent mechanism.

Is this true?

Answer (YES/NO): NO